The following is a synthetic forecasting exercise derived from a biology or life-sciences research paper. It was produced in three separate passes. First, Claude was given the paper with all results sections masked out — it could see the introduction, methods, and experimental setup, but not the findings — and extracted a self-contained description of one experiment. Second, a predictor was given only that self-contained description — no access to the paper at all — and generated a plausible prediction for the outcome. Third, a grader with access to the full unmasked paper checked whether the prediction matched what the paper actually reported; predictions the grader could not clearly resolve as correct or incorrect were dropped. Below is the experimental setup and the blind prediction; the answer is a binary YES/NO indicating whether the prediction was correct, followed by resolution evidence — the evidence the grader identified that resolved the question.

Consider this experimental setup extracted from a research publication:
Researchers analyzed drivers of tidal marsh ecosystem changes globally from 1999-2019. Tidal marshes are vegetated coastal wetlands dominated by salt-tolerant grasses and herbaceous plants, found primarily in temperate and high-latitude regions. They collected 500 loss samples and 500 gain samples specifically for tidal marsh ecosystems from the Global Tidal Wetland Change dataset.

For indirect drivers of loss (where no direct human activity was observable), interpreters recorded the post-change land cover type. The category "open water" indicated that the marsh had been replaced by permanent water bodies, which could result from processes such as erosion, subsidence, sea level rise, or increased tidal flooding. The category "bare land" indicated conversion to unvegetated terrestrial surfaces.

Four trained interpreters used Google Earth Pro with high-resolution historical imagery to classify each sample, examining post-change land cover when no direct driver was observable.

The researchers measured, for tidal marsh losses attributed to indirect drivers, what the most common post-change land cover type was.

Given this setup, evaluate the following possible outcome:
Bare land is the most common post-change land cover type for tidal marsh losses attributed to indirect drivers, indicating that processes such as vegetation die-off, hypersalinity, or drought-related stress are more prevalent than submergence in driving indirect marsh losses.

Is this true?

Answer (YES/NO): NO